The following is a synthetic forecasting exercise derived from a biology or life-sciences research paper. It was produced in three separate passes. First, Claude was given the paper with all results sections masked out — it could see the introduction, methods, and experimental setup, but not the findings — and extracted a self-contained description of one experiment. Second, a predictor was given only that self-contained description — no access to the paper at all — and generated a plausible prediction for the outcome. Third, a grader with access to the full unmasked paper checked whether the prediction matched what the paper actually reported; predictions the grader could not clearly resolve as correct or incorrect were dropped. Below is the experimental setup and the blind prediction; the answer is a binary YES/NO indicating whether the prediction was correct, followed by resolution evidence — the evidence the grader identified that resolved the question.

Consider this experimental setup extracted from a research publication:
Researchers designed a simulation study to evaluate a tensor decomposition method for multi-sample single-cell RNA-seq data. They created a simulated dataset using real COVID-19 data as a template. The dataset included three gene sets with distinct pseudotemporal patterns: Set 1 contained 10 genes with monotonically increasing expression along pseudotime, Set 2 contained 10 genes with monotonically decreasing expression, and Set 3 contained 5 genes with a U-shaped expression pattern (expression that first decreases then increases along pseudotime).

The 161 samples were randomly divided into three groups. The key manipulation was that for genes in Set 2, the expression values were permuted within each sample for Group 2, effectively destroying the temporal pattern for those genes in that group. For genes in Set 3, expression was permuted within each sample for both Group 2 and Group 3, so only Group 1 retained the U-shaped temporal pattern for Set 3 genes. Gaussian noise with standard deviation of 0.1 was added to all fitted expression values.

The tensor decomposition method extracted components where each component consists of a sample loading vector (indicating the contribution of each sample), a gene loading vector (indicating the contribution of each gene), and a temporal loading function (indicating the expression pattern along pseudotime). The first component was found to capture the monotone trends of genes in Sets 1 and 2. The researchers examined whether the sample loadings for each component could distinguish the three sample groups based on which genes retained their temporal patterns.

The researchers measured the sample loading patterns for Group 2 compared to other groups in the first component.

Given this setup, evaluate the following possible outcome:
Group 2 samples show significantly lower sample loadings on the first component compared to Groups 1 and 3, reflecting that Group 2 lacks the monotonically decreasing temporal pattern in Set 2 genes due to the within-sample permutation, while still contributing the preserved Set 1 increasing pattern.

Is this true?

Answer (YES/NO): YES